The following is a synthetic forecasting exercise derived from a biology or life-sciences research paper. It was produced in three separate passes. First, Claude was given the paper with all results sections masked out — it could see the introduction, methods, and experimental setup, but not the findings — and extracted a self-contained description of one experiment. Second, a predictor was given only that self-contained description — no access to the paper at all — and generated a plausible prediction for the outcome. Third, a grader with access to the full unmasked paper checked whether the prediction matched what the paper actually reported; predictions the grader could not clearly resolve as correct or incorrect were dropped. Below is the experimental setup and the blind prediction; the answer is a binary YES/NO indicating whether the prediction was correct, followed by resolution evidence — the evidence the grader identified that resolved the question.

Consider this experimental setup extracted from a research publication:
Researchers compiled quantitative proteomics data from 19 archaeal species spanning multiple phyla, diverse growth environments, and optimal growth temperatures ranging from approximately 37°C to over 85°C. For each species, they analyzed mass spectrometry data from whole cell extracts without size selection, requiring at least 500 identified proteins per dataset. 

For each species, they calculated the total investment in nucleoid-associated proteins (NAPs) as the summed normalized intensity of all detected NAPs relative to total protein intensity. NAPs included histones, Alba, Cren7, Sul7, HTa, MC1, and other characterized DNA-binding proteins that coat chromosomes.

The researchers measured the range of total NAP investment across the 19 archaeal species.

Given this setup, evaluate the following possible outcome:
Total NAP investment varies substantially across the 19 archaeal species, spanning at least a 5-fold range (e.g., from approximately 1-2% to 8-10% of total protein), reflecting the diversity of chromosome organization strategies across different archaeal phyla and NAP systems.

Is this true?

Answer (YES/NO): NO